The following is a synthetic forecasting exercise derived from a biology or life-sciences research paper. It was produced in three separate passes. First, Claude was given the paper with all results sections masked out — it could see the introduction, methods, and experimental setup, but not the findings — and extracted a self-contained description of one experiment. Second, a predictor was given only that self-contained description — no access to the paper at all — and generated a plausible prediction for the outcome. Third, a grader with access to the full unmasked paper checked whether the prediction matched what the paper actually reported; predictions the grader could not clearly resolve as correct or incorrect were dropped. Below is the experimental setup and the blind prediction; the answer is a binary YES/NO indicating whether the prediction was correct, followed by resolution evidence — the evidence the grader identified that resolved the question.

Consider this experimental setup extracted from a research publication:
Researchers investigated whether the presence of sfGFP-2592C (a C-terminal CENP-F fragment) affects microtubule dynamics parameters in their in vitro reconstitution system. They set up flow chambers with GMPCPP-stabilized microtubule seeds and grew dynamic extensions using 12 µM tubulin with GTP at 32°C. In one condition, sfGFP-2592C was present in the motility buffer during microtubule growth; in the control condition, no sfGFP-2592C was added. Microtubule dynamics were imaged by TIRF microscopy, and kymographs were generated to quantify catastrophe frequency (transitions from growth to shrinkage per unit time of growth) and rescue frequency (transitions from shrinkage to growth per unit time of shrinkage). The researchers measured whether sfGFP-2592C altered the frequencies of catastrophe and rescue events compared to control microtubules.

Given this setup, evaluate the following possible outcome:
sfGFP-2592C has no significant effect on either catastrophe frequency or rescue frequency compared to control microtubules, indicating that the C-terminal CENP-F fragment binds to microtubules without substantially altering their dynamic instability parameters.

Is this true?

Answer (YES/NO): YES